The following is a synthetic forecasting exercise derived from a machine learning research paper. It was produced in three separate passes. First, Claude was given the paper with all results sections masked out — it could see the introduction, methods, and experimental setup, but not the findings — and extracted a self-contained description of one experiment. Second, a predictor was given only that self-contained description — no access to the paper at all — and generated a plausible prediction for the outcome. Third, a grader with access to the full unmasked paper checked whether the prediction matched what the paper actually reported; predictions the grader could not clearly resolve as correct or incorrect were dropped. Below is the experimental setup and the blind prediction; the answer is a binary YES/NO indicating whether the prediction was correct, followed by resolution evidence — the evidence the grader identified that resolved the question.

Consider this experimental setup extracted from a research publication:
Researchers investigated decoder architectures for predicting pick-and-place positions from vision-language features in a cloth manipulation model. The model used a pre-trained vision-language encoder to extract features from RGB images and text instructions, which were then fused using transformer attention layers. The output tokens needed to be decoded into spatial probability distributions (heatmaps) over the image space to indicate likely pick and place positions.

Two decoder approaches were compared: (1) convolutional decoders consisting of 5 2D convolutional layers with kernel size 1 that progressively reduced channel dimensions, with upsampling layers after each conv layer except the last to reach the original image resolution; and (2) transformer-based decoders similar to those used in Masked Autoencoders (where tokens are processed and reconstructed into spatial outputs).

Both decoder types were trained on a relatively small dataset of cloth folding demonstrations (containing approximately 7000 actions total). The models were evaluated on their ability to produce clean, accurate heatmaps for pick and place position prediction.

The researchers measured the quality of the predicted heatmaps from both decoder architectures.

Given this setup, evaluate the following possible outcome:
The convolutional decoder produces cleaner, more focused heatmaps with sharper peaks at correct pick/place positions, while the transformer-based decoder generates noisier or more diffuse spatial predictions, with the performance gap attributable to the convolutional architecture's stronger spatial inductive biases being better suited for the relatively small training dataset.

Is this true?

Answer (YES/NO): NO